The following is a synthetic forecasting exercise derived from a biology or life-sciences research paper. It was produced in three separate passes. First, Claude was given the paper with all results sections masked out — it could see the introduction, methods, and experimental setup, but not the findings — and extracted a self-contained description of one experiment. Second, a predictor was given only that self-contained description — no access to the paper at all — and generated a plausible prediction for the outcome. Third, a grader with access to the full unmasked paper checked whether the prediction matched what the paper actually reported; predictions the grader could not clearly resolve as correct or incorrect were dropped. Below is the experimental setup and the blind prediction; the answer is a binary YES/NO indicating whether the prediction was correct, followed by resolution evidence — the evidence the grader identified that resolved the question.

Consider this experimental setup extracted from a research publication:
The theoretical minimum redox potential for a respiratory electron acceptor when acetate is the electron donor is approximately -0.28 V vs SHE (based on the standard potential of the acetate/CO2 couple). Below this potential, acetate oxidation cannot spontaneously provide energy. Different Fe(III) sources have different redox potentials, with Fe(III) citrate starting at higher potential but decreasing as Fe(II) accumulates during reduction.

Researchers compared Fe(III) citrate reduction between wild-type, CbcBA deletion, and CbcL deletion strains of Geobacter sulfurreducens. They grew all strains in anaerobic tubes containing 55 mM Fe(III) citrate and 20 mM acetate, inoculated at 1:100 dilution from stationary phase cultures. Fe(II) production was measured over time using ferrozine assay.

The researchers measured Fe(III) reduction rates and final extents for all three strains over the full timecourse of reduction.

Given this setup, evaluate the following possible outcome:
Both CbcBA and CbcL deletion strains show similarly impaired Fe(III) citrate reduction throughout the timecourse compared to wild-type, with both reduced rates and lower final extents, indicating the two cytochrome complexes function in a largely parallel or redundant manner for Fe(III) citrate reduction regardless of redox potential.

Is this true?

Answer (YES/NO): NO